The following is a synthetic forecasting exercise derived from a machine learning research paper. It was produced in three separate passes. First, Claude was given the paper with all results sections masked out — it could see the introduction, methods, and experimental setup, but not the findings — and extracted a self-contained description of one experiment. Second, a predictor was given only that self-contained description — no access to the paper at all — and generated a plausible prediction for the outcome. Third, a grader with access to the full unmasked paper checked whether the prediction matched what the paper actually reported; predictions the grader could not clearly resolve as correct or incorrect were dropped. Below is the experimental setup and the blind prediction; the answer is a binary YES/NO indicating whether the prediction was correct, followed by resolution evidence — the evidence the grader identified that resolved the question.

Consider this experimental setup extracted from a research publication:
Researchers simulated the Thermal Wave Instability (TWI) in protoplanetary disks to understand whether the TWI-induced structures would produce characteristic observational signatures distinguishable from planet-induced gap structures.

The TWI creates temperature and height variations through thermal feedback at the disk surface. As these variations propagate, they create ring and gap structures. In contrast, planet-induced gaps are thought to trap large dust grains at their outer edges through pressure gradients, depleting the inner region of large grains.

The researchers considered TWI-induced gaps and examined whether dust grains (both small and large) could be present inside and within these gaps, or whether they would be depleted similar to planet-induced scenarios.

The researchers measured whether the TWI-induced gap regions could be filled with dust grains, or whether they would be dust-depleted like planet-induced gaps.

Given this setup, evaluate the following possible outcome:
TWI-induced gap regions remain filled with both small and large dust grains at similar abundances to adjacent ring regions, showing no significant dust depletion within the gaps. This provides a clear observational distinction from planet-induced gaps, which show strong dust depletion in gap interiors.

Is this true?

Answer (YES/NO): YES